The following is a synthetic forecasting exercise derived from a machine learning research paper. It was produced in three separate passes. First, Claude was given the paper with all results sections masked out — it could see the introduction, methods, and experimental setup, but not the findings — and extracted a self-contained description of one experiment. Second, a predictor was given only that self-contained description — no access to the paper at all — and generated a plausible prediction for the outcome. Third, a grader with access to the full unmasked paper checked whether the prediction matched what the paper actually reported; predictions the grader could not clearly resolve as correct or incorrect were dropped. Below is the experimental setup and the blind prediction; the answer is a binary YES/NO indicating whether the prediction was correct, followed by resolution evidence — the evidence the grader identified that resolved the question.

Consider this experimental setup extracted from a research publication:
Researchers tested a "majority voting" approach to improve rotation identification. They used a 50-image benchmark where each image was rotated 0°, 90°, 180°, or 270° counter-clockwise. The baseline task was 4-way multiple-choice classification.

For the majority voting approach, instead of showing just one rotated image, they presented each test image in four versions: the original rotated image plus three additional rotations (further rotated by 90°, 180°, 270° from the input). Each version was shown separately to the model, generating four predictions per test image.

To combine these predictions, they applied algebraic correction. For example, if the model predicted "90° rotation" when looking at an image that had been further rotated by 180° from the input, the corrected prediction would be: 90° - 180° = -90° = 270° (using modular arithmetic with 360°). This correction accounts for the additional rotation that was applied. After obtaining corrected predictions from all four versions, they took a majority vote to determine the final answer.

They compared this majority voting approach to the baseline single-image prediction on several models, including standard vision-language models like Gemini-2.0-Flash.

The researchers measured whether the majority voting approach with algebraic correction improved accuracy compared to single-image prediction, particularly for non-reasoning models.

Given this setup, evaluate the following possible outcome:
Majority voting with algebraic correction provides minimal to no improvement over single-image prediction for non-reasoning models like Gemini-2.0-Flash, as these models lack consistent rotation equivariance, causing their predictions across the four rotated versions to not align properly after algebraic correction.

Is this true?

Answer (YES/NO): NO